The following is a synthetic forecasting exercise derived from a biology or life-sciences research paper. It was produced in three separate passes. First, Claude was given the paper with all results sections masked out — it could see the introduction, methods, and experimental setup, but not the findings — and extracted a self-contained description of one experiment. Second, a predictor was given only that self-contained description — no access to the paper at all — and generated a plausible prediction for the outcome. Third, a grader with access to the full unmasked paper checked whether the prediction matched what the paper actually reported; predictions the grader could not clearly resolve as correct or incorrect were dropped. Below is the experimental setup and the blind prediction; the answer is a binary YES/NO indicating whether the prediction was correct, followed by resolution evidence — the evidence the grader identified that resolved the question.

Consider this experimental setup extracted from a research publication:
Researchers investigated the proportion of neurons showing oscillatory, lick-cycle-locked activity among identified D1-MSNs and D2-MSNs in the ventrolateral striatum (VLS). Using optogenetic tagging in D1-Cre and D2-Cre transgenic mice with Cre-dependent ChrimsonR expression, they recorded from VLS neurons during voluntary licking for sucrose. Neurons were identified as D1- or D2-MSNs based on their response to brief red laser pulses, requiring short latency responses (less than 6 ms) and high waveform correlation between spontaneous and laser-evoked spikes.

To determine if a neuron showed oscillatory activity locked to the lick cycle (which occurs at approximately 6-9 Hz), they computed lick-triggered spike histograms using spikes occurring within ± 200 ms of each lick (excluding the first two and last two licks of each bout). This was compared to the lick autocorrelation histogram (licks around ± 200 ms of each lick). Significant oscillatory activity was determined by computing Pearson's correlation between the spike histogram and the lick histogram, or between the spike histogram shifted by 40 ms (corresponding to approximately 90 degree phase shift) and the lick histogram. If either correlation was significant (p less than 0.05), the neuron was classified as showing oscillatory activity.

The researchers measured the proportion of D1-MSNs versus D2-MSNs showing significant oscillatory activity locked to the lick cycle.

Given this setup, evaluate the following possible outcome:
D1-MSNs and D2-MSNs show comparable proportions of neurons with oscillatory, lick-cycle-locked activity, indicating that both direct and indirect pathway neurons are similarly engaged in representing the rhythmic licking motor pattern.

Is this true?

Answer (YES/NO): YES